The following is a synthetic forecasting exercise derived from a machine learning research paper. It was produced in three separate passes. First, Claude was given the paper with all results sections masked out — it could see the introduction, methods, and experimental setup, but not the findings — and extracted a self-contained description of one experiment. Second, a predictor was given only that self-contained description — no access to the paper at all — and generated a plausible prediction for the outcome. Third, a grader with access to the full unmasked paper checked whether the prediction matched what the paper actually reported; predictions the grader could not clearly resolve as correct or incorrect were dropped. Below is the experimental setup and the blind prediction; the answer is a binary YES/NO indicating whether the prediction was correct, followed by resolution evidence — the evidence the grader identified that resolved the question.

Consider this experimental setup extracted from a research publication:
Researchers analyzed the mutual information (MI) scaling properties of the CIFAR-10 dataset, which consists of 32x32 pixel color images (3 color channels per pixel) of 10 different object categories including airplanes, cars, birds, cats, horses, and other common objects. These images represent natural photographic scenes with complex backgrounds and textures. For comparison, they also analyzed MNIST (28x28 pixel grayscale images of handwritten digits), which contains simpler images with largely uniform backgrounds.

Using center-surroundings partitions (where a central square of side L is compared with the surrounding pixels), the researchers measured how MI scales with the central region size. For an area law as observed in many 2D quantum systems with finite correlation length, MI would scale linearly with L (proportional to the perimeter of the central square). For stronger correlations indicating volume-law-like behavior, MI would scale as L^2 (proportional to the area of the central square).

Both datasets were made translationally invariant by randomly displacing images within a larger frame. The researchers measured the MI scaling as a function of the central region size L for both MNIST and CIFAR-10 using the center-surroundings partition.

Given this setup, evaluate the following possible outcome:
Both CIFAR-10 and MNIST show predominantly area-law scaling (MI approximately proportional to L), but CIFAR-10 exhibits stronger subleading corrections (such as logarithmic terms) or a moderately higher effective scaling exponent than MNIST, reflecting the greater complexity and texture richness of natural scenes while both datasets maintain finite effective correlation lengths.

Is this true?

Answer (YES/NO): NO